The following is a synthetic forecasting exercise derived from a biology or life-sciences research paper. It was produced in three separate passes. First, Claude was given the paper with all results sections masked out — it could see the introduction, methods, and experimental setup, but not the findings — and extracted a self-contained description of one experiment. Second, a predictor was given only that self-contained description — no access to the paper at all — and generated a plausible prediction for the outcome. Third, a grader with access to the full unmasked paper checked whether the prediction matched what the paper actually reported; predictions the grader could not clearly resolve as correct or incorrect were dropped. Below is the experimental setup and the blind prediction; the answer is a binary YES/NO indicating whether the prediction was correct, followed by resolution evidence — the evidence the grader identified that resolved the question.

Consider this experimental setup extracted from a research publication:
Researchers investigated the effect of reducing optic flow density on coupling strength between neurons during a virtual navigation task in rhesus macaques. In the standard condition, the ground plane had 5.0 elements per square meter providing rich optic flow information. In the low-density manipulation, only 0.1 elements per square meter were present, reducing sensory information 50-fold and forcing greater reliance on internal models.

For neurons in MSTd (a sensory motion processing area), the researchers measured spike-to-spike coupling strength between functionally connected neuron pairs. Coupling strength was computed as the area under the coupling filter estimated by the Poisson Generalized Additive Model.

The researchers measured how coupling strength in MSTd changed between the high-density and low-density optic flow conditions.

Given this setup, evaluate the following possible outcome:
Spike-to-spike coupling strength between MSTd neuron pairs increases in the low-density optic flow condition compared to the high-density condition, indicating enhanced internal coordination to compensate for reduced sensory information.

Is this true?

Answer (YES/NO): YES